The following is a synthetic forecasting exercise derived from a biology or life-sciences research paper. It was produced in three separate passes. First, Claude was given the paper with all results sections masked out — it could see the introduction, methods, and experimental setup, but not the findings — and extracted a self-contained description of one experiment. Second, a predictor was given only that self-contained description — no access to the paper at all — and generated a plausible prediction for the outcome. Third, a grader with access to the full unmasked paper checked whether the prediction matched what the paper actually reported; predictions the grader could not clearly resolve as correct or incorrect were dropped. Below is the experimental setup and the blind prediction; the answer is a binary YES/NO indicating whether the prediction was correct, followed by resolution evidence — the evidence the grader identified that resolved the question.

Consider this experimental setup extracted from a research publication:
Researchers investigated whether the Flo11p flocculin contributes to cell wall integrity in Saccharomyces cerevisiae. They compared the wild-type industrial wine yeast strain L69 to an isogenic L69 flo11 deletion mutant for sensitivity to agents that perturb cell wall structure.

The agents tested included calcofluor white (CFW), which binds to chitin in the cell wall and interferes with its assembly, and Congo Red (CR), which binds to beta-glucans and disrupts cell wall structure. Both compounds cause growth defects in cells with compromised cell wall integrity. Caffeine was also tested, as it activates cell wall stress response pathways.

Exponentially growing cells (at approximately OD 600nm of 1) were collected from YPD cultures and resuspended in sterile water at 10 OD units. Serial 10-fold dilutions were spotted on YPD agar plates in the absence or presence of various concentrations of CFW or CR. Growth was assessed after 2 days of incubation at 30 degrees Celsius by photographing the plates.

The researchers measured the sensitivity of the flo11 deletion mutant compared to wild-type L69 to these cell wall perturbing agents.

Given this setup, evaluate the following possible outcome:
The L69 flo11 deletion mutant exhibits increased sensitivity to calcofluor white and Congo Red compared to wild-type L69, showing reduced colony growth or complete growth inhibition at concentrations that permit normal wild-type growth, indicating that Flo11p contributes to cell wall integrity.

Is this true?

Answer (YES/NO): YES